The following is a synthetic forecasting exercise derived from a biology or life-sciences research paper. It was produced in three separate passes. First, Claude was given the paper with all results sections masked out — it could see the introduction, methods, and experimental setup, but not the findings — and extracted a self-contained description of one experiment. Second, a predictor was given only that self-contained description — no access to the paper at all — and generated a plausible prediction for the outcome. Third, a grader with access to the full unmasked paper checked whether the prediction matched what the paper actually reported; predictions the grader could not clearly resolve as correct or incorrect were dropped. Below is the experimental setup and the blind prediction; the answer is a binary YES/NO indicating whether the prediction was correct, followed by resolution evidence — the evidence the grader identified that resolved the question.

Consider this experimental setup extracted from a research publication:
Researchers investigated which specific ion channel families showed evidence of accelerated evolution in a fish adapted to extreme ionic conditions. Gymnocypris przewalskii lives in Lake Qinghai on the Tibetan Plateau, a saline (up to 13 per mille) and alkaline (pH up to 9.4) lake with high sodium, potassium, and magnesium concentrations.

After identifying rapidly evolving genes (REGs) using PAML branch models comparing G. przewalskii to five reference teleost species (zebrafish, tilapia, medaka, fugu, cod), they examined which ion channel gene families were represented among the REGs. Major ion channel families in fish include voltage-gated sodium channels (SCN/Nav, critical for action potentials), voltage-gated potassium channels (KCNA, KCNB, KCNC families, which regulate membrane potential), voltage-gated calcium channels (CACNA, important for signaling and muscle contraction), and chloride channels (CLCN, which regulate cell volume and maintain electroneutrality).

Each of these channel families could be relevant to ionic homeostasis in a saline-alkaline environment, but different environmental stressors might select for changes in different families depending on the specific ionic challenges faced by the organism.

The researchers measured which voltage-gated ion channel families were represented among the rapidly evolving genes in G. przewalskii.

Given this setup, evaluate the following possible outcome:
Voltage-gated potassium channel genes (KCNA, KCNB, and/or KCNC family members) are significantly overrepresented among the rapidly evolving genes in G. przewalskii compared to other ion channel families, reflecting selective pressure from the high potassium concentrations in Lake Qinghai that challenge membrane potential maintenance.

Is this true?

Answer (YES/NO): NO